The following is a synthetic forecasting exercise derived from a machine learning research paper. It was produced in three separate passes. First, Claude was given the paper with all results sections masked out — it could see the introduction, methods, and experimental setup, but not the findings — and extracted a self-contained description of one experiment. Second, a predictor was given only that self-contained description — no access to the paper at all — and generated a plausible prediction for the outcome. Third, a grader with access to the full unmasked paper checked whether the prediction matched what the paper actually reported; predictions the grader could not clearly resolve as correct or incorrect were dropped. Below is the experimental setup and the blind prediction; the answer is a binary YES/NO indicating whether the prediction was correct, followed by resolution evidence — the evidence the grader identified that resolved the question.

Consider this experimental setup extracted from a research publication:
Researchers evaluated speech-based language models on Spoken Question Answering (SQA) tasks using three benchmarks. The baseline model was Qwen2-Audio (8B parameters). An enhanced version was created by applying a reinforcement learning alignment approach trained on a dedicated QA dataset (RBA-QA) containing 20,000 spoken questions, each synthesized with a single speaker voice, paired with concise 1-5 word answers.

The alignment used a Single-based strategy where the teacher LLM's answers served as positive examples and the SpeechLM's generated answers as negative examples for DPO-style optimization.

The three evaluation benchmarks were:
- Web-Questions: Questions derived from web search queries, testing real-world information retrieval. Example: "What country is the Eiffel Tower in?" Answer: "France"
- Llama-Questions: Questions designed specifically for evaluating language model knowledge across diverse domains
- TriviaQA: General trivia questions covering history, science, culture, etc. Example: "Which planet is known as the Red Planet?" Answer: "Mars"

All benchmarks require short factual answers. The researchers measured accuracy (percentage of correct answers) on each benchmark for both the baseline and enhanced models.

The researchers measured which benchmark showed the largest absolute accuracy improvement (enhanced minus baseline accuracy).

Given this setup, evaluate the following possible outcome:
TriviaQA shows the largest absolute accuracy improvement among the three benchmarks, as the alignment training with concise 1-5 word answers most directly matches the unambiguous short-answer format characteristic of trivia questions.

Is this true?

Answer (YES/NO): NO